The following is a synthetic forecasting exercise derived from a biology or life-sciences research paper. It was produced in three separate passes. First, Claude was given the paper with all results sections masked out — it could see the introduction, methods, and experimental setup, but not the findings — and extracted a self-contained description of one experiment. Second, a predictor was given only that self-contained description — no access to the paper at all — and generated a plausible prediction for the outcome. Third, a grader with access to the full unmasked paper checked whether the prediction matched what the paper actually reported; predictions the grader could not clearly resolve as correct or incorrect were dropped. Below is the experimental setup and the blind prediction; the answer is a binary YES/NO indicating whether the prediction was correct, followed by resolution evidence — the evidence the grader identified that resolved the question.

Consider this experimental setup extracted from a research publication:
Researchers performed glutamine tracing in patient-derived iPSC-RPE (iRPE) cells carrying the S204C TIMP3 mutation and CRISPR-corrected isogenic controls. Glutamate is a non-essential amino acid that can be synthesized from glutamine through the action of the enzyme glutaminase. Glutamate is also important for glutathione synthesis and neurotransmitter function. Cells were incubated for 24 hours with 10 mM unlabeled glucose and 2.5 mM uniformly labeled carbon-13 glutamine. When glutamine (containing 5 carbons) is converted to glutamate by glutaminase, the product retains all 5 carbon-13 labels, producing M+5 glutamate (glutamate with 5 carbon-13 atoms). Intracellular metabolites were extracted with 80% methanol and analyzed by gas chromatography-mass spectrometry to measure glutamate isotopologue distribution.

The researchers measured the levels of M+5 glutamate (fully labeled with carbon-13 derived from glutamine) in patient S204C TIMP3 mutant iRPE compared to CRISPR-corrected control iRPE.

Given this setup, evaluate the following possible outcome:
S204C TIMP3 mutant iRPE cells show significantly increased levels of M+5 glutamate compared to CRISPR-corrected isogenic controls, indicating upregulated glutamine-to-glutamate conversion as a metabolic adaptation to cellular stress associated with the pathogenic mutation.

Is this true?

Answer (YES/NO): NO